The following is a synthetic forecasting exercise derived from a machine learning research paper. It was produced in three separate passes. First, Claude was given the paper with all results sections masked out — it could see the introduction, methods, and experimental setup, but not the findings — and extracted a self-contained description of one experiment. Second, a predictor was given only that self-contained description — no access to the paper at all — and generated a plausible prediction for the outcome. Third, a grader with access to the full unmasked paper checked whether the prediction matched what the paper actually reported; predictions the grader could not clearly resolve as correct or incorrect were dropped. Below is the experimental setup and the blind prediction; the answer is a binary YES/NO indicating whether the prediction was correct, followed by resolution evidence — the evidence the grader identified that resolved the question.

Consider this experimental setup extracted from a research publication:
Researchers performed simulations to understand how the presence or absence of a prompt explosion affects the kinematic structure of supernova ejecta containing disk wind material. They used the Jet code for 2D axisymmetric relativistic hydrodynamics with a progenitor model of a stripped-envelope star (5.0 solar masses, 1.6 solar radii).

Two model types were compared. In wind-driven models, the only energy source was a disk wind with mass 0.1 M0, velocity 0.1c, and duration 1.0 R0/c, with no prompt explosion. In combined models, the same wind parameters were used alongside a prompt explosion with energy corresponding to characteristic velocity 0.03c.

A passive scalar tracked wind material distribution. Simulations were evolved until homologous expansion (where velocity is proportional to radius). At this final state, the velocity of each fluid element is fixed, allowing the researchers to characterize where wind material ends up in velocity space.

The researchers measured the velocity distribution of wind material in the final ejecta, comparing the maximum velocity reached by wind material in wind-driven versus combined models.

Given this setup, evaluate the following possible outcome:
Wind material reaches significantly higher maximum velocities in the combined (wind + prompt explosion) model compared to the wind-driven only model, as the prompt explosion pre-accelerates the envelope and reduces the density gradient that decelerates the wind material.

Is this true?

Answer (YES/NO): YES